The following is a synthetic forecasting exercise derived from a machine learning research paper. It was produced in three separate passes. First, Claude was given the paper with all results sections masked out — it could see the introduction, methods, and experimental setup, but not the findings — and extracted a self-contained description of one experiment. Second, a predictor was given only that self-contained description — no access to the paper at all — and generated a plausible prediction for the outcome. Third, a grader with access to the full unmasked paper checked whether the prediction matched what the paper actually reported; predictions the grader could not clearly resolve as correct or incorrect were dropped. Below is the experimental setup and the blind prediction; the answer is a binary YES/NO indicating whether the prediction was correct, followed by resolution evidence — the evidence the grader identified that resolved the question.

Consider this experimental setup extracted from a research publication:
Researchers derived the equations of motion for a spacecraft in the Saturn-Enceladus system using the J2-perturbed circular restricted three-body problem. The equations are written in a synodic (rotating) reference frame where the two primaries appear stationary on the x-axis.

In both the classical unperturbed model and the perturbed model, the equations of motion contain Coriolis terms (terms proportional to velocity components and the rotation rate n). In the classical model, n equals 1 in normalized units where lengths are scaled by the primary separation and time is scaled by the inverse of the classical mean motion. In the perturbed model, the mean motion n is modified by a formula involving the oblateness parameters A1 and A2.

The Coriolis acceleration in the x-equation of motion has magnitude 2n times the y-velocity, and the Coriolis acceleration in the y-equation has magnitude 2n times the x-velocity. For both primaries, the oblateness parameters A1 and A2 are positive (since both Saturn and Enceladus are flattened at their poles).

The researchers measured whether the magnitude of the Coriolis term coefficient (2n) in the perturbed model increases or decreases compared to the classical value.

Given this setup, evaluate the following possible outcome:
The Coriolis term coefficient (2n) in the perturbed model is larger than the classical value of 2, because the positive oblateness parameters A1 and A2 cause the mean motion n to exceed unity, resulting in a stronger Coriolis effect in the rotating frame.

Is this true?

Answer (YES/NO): YES